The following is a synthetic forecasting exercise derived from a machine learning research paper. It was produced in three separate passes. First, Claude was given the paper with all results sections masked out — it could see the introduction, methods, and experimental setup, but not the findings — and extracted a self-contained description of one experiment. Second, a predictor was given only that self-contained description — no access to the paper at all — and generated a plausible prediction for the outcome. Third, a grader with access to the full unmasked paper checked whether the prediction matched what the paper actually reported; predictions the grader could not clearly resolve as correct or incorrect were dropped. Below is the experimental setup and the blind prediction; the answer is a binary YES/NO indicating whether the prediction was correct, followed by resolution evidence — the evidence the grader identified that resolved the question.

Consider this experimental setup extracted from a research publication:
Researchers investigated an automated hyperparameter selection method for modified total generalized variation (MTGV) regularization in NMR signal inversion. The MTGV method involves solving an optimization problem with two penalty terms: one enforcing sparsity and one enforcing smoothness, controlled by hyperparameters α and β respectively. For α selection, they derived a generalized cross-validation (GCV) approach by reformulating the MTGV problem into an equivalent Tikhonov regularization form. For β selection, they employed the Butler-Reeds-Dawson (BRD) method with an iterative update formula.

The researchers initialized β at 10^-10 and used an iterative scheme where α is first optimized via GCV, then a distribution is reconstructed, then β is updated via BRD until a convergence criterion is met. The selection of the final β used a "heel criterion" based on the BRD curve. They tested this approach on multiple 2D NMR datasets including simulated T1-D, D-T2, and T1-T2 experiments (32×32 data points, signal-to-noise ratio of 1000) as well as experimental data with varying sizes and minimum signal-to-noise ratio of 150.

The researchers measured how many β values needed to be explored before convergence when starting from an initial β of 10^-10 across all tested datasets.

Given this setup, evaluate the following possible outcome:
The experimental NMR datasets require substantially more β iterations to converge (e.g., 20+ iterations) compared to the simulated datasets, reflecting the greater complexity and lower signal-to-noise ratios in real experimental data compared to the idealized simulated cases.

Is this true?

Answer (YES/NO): NO